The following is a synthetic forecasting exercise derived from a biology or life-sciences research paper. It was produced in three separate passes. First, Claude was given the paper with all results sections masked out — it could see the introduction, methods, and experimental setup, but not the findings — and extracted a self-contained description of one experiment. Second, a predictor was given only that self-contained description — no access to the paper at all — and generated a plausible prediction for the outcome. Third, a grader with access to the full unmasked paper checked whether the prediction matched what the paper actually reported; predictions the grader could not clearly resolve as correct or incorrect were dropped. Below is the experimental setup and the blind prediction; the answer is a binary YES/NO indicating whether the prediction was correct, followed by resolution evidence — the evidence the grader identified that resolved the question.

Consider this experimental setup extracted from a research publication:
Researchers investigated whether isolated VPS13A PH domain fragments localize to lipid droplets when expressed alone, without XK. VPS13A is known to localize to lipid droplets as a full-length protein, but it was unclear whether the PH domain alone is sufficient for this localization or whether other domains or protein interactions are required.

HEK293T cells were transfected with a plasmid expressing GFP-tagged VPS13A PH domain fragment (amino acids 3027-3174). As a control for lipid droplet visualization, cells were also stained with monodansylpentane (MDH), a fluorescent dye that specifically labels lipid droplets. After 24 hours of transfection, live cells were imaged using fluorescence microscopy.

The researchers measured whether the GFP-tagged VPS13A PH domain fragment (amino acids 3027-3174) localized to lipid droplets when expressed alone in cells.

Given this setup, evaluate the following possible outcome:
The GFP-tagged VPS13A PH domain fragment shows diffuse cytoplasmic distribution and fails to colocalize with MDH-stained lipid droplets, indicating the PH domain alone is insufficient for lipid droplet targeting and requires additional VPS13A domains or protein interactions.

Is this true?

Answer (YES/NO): YES